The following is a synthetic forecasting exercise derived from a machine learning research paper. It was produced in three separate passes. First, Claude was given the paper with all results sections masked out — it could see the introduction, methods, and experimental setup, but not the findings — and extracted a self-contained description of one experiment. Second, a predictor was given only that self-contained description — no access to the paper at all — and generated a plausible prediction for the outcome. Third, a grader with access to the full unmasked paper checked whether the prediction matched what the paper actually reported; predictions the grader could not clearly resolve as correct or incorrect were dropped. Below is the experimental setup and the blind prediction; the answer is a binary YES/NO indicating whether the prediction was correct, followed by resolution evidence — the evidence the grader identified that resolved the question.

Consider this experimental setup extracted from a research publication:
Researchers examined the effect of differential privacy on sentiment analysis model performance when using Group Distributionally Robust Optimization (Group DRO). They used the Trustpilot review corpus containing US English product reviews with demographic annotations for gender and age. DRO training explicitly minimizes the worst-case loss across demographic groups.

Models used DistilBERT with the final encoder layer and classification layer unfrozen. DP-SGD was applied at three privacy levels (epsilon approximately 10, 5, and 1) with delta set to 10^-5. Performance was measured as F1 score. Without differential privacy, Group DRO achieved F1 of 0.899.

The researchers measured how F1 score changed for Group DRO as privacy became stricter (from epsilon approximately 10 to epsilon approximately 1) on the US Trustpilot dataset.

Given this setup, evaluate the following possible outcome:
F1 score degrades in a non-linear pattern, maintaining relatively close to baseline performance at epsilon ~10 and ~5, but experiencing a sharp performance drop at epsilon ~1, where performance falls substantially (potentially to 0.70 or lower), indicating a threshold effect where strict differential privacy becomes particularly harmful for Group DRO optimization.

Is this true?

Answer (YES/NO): NO